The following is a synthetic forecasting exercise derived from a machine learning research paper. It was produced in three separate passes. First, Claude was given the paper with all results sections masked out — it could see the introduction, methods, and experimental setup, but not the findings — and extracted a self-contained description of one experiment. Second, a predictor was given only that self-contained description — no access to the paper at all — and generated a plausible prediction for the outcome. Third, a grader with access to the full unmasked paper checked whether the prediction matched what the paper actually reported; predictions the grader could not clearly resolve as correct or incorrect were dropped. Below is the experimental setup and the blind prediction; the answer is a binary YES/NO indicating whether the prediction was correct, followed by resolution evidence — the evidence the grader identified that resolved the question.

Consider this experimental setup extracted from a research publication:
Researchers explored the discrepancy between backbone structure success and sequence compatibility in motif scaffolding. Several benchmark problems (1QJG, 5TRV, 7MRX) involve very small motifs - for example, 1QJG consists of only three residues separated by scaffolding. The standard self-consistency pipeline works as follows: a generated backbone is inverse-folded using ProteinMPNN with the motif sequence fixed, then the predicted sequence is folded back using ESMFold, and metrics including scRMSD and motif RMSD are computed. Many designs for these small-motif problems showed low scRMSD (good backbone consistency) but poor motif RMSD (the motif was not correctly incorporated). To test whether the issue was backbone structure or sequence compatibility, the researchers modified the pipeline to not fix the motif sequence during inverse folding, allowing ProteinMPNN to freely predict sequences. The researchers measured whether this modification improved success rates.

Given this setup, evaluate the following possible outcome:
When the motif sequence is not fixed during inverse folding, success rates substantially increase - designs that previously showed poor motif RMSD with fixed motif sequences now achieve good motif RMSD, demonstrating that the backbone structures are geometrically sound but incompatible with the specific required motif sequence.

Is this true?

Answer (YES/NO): YES